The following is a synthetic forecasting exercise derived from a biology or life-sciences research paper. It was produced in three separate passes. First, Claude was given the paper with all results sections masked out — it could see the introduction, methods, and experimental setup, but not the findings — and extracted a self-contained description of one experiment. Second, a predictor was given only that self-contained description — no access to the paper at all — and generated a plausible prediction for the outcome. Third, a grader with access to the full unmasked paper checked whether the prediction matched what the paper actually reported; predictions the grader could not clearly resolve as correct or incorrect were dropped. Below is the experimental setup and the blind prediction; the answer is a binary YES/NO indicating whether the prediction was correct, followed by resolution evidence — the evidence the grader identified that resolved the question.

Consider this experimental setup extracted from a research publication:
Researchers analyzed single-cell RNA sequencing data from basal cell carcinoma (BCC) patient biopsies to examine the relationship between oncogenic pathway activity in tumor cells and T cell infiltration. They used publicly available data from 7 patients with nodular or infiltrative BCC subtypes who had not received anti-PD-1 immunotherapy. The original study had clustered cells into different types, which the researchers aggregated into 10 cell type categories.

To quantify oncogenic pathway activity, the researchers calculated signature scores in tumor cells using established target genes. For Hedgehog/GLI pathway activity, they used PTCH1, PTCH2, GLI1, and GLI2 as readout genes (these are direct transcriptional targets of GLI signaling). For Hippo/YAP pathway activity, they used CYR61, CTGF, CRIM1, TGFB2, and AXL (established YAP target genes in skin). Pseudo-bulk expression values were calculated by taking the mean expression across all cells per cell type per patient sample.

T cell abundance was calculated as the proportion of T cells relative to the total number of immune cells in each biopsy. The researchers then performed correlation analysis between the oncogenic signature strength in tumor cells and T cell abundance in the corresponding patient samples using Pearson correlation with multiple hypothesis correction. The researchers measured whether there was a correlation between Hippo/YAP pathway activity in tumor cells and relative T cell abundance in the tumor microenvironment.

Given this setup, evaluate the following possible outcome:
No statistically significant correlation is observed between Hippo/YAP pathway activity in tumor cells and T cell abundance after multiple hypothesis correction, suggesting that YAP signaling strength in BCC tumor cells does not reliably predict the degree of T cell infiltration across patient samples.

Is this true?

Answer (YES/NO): YES